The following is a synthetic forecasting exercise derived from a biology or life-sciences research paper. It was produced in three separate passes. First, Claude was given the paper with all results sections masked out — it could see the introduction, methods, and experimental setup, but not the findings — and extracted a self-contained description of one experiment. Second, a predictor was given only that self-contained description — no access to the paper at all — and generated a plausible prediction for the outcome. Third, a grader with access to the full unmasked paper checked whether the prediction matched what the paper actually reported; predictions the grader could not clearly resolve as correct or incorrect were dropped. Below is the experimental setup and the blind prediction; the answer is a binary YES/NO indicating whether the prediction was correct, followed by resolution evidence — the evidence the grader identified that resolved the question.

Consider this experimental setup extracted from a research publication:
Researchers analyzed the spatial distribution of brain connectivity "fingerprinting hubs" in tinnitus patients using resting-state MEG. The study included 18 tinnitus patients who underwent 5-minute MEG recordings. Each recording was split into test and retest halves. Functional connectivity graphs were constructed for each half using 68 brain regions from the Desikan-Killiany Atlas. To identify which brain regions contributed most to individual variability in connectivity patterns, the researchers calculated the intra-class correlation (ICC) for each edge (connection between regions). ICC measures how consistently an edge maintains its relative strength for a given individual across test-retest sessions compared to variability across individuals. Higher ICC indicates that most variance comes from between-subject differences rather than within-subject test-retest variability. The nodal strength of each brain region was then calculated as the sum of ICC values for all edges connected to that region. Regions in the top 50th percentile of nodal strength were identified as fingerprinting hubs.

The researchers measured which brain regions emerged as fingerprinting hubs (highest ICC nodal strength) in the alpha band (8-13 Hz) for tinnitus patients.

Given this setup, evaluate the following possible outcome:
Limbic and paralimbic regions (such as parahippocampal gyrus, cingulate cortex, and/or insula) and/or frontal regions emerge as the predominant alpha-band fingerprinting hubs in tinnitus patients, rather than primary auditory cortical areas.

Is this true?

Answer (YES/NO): NO